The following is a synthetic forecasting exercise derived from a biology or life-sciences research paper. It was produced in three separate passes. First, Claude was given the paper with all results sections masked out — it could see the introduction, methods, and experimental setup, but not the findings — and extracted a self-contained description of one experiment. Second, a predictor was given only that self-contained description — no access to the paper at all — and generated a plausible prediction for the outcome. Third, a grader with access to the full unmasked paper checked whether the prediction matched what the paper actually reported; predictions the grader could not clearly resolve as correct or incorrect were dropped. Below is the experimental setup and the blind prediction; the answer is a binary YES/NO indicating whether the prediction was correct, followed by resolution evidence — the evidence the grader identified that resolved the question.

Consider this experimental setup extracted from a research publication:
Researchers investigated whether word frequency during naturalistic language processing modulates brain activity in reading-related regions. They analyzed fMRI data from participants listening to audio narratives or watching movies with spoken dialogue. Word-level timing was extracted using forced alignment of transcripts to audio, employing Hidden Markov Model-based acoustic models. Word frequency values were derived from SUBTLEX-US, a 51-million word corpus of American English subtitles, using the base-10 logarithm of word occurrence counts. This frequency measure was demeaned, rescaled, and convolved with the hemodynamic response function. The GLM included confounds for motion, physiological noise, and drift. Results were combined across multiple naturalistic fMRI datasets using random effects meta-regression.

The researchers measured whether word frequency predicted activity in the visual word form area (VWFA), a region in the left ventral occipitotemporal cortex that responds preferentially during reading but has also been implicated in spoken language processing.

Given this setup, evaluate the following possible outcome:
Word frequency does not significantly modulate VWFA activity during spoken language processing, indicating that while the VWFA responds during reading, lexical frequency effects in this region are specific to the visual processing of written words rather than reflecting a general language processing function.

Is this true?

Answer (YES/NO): NO